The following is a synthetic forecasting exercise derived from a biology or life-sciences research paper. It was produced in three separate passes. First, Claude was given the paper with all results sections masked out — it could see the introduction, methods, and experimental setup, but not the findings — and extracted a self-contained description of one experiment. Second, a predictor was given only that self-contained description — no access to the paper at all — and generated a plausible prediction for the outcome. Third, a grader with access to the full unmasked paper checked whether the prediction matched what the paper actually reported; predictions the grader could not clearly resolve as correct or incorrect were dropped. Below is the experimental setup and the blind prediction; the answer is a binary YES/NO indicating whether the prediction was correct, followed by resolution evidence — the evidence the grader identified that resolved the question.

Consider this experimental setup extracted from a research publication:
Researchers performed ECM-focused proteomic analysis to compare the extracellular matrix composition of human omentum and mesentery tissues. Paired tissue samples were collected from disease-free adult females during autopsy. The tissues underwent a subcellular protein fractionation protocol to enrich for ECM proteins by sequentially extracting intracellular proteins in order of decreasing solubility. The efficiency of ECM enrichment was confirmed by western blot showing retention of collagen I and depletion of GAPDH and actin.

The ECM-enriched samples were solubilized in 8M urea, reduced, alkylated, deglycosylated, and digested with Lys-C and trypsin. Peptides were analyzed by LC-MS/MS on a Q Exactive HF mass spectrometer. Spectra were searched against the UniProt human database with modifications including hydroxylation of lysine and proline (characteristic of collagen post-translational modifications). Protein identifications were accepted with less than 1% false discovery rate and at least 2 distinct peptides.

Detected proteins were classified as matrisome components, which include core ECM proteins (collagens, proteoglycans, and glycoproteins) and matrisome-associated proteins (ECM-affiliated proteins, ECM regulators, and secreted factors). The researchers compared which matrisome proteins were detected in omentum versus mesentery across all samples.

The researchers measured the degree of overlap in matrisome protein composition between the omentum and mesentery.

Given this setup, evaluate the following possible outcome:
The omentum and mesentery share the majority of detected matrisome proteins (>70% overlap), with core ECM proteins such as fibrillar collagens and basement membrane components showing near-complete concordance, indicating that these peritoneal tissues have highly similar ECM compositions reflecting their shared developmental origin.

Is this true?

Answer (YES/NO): YES